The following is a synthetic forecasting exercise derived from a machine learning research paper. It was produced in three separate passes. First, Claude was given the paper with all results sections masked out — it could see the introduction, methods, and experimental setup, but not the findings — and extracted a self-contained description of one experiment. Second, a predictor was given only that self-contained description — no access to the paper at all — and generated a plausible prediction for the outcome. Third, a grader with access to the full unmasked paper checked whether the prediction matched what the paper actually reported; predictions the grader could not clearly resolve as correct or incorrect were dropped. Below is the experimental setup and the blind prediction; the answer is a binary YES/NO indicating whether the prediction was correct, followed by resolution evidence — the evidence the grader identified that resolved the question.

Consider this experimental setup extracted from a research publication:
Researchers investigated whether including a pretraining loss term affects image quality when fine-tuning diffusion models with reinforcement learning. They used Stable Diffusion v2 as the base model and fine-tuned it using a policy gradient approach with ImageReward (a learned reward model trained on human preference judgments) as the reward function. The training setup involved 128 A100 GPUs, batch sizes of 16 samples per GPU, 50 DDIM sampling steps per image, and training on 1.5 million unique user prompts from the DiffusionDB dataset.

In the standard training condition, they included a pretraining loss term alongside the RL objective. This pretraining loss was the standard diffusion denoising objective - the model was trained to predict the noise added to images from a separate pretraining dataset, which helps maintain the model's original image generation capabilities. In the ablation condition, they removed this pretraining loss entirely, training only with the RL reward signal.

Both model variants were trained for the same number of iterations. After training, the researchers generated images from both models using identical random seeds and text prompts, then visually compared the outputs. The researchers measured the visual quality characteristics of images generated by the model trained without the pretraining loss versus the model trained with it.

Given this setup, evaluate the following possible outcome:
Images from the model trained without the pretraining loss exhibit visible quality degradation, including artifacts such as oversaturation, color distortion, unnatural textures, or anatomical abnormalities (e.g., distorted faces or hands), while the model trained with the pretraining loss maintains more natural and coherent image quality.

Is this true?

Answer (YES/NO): YES